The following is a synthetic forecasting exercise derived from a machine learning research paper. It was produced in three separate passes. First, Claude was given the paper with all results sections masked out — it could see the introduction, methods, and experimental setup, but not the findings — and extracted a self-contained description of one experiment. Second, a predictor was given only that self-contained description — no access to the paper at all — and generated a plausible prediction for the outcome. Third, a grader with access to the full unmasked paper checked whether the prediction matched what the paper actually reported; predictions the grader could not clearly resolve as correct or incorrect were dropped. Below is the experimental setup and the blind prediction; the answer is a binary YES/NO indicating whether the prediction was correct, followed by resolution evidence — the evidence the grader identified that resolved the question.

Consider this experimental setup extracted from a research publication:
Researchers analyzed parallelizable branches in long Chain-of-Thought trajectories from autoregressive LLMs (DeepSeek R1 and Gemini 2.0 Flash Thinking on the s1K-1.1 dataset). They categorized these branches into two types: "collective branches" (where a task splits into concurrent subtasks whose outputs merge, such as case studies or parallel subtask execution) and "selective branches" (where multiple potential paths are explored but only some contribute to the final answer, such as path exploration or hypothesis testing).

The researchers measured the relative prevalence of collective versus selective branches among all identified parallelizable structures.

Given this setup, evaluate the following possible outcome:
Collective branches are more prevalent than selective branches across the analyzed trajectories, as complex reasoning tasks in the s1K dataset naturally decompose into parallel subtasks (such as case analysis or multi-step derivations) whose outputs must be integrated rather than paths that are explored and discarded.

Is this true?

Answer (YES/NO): YES